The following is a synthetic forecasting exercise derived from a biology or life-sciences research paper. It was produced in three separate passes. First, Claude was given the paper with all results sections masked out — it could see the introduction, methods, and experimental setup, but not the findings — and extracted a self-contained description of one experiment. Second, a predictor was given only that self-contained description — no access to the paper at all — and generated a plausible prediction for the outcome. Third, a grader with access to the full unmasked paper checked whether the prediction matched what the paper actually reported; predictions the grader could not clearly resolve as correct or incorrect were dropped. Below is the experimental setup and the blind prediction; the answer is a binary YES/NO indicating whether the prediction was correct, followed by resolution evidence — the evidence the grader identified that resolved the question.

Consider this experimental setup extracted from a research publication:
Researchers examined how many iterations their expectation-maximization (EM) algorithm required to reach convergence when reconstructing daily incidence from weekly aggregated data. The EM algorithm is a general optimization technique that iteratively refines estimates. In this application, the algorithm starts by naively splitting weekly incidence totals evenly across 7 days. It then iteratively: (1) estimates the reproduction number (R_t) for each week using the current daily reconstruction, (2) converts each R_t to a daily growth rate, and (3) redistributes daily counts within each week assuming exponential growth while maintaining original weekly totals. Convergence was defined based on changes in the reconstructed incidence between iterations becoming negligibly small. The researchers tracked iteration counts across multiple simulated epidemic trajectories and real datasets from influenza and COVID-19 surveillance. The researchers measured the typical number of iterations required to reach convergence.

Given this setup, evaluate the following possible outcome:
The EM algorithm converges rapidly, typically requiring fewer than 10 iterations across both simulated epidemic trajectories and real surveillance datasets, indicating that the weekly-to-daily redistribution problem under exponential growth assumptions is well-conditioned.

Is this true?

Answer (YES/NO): YES